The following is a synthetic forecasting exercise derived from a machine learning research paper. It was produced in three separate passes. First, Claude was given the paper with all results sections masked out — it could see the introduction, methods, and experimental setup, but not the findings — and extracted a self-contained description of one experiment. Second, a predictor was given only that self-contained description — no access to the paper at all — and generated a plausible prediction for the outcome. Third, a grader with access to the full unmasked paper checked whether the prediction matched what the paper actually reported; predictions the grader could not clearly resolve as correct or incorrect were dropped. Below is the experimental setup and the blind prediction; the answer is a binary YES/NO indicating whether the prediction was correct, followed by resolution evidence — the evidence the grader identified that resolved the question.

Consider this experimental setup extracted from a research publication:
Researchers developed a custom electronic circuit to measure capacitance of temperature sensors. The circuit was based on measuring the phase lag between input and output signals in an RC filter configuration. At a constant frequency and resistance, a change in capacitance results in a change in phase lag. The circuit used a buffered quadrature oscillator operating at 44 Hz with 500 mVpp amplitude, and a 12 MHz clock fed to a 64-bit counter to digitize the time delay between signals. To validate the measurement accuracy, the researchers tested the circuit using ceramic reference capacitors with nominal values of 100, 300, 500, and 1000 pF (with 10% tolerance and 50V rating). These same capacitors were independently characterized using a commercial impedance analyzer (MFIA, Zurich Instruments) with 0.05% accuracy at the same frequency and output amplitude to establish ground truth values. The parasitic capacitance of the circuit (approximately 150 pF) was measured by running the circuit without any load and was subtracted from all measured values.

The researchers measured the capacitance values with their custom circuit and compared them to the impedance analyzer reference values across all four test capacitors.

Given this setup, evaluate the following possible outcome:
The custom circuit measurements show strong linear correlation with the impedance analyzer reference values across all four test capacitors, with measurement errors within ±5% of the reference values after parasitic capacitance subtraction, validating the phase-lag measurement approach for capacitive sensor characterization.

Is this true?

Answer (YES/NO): YES